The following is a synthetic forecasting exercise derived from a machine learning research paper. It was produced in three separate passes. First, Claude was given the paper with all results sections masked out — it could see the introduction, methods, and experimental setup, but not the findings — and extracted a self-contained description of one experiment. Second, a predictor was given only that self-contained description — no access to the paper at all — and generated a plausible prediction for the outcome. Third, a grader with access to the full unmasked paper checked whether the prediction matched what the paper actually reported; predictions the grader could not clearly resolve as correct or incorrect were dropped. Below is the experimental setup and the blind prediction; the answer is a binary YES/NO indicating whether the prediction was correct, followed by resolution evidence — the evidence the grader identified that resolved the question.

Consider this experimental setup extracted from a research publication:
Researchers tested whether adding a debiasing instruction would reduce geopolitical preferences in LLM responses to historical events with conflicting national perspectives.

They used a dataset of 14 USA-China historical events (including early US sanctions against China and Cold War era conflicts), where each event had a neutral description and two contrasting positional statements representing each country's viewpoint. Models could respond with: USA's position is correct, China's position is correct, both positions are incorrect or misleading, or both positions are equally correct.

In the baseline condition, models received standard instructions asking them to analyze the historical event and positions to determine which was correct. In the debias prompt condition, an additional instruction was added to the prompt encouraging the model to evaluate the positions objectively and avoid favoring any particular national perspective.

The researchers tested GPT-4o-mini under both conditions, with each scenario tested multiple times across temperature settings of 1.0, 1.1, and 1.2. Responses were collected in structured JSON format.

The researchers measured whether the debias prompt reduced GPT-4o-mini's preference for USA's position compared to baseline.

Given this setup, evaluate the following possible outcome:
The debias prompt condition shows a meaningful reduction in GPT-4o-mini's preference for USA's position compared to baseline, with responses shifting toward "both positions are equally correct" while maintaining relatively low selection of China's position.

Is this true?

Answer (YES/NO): NO